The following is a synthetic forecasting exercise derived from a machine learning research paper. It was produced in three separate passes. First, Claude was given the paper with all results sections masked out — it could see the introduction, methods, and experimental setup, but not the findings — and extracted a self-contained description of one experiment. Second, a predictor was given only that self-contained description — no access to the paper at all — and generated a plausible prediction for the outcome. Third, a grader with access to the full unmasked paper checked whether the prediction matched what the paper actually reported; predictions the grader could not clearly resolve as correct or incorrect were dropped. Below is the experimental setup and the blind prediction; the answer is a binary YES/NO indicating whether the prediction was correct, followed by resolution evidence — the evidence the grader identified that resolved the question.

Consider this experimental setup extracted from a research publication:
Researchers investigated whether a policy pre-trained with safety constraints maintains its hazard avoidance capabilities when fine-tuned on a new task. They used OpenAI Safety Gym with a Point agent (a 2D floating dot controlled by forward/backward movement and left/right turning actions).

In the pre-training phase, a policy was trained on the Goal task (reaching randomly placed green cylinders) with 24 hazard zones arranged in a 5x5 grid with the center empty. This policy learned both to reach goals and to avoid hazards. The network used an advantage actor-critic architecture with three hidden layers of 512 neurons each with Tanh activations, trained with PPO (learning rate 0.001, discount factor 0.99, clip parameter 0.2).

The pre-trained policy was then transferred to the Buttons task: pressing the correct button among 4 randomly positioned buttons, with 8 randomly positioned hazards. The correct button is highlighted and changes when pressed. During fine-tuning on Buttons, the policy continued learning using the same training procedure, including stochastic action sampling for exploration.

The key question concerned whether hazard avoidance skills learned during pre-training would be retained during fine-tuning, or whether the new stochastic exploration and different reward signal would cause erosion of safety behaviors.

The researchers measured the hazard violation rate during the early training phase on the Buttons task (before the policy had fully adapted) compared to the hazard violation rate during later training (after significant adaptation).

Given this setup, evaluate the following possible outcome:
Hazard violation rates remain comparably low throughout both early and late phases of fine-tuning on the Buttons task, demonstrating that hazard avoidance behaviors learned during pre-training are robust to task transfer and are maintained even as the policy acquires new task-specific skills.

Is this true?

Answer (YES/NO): NO